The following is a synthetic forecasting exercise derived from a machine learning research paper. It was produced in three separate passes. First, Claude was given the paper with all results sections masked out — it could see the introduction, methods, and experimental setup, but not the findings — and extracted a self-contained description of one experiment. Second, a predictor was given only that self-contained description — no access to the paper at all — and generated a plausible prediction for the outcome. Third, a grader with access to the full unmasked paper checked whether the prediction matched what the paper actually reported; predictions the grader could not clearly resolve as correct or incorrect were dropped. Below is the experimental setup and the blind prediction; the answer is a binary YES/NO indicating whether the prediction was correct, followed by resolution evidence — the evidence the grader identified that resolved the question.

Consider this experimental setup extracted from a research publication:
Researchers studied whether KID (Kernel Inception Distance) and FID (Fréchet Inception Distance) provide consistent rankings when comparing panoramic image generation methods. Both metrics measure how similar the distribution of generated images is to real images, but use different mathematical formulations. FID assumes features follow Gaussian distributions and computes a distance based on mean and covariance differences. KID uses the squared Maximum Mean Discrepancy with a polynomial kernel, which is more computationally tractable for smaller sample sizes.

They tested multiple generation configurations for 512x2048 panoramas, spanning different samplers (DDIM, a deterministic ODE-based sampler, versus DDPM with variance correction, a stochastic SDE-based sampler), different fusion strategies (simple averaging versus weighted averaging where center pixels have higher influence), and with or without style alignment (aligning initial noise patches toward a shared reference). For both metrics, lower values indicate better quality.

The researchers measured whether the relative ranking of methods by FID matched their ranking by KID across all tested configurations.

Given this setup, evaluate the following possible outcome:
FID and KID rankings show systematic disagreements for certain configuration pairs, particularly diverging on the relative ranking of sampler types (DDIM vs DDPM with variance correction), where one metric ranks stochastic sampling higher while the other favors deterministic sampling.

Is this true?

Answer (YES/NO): NO